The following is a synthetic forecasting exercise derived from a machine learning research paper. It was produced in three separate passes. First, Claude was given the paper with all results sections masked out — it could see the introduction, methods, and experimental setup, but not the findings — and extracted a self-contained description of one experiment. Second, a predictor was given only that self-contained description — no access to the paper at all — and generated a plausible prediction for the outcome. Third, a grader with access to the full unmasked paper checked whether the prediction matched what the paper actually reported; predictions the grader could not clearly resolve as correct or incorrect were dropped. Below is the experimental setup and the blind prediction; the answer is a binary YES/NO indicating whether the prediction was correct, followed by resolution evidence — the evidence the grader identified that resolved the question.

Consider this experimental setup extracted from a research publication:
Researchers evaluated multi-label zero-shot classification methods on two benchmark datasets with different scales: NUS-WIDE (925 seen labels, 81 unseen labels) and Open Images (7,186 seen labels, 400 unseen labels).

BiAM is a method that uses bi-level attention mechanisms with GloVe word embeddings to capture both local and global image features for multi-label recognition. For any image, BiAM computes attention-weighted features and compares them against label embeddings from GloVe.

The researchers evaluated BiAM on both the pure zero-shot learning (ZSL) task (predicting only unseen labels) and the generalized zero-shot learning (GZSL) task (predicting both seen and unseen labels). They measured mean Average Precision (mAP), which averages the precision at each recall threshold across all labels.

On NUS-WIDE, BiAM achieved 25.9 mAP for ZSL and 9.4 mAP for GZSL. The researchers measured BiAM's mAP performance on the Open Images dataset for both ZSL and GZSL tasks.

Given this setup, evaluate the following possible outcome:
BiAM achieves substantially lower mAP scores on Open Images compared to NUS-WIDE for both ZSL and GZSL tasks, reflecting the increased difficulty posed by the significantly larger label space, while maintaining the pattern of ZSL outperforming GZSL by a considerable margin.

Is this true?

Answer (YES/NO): NO